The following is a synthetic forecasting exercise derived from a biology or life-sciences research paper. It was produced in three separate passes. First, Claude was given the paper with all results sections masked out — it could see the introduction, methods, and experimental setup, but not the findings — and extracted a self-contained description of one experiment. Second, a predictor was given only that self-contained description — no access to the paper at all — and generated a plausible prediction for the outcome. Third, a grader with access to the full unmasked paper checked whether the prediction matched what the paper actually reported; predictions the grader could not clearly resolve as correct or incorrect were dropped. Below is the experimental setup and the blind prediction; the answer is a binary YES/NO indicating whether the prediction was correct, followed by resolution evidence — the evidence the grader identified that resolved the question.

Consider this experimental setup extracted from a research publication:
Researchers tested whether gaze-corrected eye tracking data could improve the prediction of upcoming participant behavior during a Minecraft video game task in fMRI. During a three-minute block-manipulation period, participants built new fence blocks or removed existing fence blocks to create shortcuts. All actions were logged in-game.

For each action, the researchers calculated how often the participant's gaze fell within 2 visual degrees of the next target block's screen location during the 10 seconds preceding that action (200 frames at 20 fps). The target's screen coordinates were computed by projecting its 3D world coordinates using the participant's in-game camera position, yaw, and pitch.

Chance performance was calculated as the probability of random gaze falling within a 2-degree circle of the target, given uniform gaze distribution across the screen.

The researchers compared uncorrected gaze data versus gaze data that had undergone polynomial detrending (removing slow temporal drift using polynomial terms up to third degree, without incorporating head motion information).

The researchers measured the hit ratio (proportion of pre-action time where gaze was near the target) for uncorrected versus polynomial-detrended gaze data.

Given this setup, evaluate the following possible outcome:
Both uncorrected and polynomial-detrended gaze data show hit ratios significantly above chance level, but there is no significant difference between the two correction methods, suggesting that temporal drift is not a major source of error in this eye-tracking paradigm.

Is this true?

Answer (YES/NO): NO